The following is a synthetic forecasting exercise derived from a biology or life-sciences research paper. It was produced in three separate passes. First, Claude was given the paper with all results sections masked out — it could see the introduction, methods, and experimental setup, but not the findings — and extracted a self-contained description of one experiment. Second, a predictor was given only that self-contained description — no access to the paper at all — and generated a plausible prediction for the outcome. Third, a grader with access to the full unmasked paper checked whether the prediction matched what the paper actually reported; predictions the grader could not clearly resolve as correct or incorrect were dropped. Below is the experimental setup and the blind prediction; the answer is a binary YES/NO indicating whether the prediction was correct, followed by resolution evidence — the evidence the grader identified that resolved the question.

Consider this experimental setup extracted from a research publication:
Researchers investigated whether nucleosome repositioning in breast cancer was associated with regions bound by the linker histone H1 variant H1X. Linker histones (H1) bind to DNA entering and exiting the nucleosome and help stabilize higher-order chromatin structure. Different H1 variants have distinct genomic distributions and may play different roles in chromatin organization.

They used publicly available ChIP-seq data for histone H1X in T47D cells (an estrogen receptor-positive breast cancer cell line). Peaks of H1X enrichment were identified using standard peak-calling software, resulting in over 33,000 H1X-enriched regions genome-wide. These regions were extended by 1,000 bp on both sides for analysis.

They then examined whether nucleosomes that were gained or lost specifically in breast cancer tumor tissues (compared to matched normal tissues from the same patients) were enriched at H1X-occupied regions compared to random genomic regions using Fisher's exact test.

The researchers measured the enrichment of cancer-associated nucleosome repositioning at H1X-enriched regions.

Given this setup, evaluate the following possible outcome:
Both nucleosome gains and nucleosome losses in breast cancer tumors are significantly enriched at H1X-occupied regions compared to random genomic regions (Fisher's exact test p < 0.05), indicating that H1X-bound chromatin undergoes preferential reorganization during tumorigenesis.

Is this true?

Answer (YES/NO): NO